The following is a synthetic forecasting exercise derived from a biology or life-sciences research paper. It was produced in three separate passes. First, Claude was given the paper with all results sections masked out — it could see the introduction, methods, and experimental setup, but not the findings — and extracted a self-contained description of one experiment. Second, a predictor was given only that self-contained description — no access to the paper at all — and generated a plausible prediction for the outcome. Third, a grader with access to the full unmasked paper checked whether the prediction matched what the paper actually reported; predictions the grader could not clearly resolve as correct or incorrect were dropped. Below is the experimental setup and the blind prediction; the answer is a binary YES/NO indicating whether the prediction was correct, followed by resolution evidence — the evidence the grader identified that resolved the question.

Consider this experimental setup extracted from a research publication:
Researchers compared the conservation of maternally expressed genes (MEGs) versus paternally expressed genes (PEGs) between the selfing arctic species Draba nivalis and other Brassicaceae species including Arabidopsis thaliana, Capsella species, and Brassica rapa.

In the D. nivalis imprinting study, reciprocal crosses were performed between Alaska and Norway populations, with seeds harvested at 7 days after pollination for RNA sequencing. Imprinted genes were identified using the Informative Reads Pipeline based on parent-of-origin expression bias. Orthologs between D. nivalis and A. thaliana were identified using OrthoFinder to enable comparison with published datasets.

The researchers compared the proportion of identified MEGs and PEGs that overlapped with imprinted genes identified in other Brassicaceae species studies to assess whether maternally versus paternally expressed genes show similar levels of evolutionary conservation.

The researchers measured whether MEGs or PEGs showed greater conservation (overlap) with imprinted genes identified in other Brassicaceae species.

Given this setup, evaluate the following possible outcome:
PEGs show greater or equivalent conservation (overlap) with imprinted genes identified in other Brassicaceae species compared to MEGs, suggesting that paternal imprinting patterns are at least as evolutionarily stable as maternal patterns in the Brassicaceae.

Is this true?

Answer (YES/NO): YES